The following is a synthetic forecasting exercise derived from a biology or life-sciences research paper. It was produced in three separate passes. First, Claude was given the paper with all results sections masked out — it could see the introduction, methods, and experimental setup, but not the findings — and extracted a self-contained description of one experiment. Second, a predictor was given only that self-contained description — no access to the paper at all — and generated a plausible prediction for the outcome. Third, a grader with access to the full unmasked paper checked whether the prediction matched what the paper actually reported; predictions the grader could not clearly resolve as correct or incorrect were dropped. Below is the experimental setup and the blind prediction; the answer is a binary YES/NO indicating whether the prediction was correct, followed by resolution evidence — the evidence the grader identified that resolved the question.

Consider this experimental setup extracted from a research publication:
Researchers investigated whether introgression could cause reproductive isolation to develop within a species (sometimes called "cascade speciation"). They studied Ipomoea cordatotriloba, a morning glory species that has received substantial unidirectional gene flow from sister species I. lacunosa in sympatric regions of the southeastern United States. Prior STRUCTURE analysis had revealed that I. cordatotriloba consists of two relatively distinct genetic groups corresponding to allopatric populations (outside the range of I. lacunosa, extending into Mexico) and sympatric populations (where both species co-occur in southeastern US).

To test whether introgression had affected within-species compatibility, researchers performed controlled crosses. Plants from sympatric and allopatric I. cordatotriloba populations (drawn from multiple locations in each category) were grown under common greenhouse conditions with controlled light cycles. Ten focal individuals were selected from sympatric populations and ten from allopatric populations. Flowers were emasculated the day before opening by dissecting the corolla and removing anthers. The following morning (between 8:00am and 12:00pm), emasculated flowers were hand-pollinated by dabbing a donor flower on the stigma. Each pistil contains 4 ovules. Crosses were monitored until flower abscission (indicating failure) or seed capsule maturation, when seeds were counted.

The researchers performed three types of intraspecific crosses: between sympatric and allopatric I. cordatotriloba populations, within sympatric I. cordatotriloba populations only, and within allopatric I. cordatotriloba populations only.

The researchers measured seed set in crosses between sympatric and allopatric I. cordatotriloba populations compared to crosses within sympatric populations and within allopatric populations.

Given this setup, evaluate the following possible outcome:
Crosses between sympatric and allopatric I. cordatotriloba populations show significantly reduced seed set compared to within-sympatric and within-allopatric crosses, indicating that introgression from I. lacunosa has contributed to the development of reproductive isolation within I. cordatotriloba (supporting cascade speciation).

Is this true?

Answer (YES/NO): YES